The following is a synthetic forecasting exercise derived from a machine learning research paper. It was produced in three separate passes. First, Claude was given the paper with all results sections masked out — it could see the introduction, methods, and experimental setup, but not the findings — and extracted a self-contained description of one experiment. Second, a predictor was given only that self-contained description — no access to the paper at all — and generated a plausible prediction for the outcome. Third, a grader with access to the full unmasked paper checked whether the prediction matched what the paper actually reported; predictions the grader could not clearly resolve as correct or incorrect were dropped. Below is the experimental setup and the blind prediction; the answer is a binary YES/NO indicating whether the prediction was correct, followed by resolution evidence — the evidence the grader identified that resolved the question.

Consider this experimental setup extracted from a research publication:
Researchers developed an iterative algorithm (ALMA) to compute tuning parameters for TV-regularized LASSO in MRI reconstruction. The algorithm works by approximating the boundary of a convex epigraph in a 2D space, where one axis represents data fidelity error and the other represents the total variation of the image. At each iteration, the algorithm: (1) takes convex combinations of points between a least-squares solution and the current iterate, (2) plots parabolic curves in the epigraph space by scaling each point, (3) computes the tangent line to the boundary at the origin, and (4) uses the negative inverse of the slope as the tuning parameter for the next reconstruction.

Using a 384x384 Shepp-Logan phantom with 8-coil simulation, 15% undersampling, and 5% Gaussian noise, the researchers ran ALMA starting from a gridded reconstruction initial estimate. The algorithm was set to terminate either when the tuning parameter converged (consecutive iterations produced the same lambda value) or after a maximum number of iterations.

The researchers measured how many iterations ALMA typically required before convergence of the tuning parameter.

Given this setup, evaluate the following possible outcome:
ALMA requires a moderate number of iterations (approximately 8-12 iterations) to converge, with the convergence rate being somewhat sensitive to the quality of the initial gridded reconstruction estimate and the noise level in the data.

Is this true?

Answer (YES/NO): NO